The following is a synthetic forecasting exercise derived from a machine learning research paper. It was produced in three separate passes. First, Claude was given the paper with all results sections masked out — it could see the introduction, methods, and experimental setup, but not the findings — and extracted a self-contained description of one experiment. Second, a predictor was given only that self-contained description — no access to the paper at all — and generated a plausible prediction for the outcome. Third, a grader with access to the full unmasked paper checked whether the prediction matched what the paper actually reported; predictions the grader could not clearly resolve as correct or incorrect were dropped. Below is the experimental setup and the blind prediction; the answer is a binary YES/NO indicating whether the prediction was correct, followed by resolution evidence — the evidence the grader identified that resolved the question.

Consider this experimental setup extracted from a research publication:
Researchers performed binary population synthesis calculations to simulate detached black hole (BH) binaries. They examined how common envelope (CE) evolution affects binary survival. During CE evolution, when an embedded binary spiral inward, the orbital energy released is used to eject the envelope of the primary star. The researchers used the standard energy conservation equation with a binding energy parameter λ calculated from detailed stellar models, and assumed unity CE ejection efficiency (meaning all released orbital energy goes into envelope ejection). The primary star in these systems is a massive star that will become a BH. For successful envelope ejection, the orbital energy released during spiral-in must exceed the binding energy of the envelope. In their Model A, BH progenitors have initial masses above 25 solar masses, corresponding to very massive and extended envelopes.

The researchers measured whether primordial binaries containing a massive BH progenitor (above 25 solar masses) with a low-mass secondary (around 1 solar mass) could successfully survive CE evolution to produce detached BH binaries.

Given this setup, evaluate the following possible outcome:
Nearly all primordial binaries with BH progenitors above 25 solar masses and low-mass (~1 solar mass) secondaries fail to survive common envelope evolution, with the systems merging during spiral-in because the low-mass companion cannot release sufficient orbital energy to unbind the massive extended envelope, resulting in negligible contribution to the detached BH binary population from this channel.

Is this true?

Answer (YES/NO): YES